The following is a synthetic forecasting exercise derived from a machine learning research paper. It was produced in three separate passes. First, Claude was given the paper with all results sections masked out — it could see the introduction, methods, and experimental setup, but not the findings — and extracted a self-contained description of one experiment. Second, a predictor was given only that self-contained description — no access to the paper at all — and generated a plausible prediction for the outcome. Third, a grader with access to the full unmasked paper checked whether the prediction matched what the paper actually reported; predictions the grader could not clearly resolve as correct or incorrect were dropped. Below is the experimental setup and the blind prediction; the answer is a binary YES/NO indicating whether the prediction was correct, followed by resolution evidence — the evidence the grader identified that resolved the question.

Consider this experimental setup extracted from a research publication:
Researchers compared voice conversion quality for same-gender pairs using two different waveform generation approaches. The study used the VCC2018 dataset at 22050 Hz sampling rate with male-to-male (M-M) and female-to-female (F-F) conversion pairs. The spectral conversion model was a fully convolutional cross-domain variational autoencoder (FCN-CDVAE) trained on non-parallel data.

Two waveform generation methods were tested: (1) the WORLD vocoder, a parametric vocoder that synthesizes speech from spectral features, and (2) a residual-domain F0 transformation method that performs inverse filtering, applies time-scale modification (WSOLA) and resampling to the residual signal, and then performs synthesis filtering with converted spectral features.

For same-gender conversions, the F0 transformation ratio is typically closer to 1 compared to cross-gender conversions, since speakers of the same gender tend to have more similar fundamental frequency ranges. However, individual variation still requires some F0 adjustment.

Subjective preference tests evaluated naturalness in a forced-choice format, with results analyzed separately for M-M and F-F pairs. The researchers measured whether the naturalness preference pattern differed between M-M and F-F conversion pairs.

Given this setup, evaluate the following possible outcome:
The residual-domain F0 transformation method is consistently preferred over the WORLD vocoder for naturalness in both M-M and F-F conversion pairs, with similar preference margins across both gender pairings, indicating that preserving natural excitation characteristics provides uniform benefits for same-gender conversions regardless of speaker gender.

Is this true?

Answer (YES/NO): NO